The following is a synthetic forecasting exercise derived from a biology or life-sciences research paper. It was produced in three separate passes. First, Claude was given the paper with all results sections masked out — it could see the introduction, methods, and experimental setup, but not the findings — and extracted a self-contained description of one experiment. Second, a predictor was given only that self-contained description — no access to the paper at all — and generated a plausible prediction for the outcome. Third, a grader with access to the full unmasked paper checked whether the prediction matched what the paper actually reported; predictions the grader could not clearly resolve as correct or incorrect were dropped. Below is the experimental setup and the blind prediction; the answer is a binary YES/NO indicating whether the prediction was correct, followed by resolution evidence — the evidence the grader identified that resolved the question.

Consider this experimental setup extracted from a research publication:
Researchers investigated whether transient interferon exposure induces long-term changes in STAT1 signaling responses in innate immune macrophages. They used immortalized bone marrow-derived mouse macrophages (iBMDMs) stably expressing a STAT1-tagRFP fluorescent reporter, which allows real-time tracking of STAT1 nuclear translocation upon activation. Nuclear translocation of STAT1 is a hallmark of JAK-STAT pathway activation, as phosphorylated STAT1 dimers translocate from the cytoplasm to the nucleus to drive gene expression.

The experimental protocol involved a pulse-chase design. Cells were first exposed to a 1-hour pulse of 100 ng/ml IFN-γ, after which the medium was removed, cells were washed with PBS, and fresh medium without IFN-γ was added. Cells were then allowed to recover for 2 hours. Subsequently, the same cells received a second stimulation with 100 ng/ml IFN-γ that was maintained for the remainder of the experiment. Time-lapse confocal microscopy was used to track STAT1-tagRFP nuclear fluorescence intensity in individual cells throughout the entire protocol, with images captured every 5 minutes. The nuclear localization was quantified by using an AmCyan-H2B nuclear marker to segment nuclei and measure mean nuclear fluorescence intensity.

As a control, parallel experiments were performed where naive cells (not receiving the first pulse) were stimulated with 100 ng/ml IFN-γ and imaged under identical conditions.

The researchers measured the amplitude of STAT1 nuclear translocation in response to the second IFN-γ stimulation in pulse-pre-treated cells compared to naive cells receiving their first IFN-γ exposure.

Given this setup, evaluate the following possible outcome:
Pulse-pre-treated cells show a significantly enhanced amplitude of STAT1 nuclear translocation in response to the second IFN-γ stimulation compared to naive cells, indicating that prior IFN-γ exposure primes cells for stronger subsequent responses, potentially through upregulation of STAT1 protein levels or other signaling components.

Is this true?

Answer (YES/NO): NO